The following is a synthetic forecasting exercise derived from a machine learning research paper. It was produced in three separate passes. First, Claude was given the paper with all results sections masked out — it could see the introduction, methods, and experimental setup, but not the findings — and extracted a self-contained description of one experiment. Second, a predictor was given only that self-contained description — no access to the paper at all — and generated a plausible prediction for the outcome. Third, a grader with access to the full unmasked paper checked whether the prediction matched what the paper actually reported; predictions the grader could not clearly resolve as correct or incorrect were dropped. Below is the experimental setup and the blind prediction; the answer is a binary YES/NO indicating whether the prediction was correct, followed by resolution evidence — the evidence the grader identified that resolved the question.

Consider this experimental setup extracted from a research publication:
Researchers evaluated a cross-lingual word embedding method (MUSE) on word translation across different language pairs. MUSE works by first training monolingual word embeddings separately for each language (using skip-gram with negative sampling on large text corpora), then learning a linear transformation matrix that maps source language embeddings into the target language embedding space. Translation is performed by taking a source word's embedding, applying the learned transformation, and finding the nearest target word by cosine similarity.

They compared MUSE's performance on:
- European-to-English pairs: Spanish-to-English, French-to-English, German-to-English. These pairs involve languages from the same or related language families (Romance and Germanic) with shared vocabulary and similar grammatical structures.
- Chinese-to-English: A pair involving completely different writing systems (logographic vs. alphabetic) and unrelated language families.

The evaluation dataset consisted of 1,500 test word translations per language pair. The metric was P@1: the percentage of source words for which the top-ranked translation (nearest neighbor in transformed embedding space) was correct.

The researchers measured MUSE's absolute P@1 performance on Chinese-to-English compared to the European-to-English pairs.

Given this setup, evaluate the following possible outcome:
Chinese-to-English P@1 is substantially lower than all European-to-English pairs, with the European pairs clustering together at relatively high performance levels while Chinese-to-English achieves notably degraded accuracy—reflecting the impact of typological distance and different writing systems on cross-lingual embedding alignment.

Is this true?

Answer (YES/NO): YES